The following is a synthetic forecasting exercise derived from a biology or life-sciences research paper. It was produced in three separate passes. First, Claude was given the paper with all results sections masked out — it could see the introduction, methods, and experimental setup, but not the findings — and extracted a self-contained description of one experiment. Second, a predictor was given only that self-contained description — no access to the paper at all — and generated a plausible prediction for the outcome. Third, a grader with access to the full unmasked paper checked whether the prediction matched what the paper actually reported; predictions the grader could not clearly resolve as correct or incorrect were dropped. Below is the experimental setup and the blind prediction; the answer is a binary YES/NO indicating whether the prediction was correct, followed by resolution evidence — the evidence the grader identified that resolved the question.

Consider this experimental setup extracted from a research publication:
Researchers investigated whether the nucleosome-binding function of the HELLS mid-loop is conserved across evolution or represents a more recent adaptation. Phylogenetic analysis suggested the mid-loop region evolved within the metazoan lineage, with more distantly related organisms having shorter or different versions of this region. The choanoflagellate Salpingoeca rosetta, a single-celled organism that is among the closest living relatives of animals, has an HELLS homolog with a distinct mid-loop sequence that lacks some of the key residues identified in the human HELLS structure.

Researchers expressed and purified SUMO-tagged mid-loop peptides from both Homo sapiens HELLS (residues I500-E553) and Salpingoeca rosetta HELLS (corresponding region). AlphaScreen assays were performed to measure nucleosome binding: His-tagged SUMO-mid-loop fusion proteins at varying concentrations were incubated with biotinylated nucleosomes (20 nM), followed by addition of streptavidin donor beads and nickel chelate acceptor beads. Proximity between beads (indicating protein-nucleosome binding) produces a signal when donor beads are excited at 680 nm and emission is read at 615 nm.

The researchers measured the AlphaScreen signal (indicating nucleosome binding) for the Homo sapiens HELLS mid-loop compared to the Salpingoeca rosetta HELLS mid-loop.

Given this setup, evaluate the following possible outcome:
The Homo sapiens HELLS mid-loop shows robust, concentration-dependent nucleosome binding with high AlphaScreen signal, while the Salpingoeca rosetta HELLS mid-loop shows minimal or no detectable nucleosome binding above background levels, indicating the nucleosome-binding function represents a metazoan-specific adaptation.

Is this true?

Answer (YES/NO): NO